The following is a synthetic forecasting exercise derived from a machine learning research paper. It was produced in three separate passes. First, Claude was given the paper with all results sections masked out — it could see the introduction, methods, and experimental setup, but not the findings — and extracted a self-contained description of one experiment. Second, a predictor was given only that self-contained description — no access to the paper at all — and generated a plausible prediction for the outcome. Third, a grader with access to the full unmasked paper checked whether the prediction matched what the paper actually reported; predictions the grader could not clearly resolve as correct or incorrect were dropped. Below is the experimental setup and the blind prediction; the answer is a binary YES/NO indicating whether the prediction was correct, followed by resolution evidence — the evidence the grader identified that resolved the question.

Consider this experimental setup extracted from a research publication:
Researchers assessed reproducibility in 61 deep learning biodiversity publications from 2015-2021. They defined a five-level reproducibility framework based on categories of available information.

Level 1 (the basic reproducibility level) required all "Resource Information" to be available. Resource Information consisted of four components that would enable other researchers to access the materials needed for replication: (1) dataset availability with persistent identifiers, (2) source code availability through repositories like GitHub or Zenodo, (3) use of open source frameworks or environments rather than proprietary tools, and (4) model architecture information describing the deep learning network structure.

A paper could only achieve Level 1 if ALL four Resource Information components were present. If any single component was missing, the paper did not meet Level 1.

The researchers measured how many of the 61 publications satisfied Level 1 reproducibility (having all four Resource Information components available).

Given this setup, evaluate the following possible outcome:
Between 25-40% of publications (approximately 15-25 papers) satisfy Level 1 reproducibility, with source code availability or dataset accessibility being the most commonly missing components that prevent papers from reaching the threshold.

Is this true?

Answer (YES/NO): NO